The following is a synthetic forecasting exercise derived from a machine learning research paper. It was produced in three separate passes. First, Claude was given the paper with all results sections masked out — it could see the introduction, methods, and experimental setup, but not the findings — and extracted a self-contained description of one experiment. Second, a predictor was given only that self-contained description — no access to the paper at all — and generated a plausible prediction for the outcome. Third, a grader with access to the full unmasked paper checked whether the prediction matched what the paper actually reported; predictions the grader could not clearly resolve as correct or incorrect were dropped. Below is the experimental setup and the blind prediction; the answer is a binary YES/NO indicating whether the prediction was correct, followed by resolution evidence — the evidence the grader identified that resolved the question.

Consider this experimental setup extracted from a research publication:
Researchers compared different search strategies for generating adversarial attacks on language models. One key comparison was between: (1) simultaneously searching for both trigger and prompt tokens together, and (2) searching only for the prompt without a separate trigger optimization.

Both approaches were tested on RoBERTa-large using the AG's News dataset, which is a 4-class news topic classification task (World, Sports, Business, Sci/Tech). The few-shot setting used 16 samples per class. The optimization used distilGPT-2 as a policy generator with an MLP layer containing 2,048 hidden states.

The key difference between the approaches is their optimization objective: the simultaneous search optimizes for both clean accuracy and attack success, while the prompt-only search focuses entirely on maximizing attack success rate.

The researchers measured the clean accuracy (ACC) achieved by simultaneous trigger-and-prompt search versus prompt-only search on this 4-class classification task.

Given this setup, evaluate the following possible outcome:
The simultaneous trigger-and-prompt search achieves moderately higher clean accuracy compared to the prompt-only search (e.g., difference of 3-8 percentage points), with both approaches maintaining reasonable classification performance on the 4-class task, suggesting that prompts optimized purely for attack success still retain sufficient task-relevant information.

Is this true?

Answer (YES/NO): NO